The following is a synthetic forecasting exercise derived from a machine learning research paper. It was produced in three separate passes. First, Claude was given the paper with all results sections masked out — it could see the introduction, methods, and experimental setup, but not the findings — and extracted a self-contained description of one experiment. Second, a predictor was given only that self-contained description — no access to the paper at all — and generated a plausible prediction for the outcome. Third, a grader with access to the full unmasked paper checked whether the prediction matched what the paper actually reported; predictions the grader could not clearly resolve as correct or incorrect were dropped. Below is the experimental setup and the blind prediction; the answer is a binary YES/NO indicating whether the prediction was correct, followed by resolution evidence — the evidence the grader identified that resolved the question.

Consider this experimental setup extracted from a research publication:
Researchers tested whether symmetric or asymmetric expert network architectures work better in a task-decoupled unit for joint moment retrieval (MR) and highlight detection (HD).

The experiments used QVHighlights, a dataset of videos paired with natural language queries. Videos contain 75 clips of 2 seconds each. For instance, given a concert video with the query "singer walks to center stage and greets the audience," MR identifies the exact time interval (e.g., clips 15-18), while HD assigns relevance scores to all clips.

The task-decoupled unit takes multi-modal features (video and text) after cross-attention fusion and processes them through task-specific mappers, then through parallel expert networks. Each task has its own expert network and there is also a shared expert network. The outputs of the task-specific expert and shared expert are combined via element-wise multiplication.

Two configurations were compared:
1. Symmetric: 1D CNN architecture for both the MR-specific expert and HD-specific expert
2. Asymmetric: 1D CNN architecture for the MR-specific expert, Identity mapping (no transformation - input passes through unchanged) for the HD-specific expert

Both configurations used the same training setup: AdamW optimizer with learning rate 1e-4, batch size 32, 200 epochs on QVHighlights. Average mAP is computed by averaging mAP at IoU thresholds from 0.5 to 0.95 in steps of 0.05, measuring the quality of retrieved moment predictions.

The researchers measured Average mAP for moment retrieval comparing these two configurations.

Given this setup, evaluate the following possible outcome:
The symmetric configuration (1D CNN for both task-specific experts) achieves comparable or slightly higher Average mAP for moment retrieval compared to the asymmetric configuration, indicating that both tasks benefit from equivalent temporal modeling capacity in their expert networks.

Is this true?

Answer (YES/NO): NO